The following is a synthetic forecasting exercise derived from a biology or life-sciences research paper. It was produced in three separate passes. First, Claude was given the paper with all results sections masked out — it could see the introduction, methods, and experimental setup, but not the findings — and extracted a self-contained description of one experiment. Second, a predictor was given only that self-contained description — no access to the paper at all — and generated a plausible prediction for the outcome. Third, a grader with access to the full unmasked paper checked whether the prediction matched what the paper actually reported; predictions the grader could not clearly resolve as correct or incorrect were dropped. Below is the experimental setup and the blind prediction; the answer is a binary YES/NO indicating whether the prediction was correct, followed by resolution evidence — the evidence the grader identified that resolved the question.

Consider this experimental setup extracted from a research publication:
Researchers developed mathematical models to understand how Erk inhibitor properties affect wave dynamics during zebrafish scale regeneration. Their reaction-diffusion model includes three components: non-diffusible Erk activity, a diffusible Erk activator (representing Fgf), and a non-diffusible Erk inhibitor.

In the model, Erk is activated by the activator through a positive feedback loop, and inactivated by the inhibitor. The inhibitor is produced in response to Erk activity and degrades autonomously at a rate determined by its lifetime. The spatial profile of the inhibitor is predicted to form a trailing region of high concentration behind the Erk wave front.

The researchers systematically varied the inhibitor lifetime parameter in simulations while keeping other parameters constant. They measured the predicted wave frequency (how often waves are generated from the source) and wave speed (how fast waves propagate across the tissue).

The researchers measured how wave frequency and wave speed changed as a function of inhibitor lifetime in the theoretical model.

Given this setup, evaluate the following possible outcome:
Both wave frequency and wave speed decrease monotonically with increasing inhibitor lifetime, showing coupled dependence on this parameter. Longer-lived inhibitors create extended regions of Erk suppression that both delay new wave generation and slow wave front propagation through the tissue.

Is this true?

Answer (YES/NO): NO